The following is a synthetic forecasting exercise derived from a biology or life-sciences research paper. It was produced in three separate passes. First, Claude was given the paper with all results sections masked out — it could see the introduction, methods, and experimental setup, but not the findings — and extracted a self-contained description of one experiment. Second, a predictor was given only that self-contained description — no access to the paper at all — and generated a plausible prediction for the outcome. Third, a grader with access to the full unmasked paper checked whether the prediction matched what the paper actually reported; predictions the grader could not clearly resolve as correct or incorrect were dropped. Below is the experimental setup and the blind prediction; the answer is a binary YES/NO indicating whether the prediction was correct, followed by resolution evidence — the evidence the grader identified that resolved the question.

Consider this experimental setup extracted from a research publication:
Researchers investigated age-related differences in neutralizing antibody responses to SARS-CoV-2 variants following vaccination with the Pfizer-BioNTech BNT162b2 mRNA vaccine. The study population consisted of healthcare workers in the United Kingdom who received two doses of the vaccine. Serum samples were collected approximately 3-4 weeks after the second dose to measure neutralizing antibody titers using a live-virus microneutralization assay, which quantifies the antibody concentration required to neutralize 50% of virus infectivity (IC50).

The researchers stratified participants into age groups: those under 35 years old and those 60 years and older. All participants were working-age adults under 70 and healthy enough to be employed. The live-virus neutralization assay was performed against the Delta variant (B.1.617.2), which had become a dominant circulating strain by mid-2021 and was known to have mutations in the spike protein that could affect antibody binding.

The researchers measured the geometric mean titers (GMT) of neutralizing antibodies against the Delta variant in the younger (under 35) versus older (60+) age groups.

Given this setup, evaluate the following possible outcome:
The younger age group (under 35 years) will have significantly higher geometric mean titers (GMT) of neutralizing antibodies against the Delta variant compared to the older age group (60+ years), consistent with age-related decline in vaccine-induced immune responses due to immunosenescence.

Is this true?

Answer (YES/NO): YES